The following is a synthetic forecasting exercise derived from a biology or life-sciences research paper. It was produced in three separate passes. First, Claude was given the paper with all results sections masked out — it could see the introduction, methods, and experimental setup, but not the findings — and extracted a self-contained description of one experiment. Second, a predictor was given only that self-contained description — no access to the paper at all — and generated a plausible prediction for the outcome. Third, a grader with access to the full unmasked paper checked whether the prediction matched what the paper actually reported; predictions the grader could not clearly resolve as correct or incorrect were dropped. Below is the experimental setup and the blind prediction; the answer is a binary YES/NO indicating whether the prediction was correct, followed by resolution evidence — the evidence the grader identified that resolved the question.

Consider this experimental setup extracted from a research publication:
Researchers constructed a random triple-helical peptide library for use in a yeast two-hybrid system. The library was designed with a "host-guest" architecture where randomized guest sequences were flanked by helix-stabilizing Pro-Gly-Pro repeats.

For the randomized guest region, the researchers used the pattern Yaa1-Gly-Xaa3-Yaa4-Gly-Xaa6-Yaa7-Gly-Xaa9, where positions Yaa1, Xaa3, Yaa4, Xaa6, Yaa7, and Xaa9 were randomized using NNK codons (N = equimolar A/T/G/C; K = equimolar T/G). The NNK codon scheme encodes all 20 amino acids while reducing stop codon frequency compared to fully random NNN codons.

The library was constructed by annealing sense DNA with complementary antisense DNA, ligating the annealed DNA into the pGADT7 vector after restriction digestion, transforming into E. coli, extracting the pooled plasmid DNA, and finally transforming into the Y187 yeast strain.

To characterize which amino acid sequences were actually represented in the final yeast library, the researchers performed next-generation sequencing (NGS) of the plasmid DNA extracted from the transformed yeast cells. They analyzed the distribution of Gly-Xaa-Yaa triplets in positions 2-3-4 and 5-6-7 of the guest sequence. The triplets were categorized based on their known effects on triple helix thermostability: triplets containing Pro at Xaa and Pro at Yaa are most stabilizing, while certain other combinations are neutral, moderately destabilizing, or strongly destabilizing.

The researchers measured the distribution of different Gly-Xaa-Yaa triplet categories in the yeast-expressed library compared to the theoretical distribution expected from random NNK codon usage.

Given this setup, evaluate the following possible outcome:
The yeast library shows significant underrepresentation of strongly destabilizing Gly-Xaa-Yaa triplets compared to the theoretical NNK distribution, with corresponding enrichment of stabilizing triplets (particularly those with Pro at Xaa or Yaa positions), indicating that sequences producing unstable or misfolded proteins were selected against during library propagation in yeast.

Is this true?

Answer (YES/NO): NO